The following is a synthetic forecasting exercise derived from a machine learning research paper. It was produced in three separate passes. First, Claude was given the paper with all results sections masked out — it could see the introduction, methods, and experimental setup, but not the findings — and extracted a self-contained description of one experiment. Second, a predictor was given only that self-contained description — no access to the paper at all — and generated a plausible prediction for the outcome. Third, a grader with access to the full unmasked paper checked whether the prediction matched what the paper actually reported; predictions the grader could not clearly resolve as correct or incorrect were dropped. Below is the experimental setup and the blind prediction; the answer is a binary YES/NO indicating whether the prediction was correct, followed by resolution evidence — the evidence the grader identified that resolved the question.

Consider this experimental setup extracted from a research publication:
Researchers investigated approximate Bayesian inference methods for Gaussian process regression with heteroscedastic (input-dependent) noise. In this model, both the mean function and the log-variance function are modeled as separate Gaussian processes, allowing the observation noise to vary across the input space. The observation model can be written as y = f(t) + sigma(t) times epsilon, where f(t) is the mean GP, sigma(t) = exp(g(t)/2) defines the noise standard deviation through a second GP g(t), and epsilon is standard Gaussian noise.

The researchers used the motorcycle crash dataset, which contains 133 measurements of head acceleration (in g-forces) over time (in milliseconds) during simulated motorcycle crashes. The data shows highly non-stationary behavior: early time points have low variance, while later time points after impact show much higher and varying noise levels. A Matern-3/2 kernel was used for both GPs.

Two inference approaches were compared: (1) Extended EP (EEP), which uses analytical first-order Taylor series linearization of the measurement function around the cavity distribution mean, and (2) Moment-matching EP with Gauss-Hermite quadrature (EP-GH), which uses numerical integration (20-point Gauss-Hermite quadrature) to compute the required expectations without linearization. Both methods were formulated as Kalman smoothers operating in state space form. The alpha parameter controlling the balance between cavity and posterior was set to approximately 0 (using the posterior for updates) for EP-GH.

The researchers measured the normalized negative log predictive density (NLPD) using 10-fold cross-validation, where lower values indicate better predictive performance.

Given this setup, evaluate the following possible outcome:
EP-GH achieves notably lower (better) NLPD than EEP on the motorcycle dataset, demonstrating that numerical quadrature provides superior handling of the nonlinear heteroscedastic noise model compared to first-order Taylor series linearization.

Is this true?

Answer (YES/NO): YES